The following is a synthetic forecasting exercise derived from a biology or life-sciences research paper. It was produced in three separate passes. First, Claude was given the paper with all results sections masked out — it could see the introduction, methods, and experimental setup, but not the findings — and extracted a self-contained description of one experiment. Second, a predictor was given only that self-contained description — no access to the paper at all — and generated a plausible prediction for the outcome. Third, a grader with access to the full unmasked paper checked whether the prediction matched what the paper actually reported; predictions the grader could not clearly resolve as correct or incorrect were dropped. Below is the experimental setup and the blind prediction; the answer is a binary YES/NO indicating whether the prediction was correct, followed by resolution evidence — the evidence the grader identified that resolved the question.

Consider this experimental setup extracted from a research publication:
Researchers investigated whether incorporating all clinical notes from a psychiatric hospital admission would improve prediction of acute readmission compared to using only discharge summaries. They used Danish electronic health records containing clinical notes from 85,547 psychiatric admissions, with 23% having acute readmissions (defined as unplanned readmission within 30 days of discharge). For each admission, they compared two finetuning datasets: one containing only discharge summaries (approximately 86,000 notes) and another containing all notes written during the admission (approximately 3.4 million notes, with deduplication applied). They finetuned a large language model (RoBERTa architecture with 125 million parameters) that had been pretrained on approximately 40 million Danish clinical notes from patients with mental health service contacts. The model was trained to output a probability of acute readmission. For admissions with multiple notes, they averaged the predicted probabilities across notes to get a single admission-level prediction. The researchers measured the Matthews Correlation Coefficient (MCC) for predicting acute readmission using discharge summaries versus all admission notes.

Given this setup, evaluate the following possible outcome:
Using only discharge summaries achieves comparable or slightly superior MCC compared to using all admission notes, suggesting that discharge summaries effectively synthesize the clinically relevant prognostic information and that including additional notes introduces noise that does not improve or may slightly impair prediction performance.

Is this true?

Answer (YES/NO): NO